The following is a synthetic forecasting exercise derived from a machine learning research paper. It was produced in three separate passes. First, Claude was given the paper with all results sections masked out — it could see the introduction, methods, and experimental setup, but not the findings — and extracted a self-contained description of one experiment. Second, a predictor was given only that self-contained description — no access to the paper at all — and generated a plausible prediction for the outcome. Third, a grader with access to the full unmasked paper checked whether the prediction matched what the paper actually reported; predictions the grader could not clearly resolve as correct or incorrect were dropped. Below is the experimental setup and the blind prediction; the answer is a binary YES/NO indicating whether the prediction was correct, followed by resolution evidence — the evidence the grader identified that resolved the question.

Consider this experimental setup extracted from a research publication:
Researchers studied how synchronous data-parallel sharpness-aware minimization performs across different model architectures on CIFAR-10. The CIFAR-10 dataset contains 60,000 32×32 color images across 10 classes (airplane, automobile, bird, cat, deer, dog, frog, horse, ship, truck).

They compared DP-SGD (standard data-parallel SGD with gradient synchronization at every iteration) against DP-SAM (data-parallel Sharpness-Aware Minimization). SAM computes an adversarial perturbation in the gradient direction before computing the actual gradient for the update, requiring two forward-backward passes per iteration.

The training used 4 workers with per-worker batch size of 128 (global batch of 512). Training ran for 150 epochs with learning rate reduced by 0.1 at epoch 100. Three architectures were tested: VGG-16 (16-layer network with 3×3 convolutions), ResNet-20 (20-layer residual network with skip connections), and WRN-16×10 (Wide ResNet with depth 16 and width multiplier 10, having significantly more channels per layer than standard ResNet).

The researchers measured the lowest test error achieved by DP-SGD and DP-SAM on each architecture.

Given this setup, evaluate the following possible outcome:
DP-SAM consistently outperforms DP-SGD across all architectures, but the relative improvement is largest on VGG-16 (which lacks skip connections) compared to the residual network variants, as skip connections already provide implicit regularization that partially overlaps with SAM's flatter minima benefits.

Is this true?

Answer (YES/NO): NO